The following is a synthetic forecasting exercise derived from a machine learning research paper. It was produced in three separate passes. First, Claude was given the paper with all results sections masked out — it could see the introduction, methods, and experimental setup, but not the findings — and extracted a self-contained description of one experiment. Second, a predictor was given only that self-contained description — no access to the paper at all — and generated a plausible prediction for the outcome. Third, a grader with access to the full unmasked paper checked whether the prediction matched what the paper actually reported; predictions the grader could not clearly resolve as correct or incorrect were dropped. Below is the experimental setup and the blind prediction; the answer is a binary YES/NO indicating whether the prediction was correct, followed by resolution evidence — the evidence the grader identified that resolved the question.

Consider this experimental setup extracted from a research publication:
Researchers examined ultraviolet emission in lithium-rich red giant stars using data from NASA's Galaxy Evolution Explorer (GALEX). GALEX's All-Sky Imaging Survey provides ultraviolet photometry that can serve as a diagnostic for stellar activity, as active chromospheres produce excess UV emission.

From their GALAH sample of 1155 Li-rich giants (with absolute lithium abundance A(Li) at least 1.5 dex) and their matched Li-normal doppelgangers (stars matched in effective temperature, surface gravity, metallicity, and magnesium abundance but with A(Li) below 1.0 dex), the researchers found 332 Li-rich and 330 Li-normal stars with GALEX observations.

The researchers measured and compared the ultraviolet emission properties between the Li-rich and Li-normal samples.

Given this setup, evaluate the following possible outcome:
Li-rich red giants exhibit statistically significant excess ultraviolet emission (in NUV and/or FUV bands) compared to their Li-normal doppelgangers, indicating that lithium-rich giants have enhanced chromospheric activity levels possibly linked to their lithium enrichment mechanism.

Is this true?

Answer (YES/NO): NO